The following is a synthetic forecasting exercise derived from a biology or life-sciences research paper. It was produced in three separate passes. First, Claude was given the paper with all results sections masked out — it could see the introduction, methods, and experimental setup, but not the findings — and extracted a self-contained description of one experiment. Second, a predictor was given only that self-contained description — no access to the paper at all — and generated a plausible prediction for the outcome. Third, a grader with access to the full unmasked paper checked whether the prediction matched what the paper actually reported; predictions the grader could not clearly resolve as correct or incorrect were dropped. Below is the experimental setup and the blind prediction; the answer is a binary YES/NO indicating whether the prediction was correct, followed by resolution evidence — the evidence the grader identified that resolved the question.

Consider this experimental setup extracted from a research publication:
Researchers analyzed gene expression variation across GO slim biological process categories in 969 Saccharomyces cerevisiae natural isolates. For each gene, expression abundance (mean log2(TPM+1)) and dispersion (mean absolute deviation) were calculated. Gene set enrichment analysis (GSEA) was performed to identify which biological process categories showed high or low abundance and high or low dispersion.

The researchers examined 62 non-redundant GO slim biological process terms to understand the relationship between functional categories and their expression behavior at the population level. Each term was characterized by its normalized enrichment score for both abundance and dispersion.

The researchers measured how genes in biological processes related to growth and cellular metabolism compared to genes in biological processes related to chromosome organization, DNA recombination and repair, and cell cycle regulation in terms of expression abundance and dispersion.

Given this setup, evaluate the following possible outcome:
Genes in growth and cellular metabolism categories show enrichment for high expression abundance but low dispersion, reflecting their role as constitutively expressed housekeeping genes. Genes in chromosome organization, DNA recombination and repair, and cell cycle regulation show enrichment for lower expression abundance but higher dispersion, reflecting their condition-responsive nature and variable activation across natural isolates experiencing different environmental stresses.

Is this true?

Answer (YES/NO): NO